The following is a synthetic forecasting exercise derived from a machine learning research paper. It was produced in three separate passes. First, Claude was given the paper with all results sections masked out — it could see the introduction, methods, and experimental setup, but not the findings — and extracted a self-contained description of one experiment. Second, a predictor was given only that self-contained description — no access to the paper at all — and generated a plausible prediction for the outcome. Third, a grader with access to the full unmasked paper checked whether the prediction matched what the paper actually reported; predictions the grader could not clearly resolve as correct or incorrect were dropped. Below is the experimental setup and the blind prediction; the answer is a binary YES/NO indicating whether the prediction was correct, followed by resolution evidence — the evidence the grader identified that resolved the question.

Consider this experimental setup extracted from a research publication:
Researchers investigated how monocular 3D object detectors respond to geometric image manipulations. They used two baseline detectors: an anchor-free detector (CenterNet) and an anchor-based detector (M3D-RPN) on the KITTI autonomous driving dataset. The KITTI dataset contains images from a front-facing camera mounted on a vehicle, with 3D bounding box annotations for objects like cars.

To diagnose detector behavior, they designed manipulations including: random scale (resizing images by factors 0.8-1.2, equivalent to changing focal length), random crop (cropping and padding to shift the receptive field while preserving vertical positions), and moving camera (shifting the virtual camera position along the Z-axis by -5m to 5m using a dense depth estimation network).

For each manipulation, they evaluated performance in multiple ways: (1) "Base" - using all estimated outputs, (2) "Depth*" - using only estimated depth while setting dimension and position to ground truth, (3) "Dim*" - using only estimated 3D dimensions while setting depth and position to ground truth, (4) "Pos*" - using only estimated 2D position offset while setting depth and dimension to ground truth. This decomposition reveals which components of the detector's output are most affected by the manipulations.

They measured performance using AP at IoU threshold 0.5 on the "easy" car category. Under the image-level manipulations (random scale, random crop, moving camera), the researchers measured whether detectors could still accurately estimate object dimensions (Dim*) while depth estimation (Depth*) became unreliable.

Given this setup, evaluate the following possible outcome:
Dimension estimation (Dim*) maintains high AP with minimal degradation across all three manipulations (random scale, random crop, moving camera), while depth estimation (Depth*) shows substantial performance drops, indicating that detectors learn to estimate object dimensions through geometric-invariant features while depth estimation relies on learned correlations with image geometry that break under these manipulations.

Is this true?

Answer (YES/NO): YES